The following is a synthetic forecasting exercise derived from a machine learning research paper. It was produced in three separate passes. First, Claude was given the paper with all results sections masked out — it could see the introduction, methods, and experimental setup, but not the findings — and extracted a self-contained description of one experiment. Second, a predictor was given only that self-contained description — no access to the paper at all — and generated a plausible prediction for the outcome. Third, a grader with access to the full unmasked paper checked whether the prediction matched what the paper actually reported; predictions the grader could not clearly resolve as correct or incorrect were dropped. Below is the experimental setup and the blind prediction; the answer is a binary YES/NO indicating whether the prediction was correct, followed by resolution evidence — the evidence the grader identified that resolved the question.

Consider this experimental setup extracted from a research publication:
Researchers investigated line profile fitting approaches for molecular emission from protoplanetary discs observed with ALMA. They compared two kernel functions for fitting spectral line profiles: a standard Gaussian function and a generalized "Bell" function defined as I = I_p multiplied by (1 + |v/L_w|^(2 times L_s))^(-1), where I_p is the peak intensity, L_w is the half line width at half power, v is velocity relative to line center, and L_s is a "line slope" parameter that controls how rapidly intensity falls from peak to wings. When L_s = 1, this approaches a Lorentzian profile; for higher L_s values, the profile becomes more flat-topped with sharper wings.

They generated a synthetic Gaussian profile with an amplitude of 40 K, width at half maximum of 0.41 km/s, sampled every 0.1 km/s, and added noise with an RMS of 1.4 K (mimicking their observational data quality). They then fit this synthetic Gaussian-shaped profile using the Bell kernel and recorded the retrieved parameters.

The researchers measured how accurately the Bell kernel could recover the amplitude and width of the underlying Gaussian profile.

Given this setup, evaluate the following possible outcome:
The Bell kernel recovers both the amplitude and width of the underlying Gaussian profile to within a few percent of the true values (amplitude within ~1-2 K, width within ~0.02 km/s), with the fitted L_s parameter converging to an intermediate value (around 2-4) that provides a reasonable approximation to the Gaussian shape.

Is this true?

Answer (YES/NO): NO